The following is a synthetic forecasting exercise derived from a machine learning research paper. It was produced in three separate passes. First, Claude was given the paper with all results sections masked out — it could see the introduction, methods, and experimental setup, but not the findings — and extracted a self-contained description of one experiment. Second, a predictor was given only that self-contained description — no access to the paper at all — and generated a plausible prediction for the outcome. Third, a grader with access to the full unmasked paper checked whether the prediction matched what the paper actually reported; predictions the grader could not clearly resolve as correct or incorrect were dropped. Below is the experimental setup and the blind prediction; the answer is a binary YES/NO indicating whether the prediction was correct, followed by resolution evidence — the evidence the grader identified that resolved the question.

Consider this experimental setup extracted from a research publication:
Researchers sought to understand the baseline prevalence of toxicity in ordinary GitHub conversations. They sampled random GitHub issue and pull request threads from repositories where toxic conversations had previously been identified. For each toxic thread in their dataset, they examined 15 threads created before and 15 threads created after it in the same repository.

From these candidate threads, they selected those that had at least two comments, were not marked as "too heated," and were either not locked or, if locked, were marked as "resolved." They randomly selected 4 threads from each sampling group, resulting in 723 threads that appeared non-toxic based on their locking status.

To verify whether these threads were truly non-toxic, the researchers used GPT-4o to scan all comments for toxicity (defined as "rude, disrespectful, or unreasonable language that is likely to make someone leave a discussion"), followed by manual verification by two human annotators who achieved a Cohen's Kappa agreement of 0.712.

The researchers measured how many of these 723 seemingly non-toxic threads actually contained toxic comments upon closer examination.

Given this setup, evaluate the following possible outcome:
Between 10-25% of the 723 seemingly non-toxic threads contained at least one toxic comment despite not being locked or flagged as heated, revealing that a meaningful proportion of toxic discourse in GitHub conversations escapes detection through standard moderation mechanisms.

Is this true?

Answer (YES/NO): NO